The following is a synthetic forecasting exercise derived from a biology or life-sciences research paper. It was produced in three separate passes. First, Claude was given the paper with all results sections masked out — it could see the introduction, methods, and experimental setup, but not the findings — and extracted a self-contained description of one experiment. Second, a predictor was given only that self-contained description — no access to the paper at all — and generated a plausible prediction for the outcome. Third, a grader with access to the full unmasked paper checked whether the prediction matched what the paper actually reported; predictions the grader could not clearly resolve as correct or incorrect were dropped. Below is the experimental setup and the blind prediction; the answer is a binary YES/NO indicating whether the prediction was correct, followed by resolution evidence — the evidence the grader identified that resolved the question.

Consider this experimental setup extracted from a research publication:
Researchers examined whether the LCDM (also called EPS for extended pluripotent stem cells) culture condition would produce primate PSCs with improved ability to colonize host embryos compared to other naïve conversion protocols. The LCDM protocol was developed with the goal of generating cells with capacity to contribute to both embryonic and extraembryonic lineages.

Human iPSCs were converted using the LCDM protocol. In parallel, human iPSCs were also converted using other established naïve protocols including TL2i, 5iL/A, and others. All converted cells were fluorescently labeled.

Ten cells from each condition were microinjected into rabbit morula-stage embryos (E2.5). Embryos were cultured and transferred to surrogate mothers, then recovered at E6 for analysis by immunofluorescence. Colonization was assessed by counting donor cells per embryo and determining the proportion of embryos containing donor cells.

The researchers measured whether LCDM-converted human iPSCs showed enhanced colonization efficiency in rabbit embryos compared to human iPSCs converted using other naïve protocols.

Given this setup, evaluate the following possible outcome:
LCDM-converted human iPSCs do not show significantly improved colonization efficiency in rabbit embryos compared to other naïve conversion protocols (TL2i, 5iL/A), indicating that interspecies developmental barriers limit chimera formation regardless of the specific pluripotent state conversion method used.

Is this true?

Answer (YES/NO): YES